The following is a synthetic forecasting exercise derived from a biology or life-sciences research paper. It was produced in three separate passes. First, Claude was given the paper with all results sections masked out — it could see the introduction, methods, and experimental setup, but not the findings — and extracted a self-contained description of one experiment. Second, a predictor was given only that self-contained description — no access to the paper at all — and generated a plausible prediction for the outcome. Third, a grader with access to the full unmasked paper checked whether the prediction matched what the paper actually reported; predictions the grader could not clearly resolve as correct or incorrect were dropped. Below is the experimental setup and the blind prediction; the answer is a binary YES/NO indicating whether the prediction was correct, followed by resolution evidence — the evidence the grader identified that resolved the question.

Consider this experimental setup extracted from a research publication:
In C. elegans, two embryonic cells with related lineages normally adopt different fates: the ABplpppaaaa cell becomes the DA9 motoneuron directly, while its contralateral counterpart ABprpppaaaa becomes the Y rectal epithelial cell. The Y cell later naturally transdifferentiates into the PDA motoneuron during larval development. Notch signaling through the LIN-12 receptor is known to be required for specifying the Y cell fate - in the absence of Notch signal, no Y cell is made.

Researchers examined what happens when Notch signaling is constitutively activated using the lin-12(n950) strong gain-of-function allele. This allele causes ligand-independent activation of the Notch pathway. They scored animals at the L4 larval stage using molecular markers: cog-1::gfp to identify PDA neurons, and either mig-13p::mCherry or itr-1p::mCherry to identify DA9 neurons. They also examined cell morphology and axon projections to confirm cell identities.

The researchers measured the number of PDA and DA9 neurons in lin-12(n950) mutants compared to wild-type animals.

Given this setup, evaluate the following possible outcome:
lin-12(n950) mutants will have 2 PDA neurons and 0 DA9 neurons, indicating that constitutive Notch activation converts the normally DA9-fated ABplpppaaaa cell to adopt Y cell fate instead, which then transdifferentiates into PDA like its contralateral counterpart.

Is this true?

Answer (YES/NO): YES